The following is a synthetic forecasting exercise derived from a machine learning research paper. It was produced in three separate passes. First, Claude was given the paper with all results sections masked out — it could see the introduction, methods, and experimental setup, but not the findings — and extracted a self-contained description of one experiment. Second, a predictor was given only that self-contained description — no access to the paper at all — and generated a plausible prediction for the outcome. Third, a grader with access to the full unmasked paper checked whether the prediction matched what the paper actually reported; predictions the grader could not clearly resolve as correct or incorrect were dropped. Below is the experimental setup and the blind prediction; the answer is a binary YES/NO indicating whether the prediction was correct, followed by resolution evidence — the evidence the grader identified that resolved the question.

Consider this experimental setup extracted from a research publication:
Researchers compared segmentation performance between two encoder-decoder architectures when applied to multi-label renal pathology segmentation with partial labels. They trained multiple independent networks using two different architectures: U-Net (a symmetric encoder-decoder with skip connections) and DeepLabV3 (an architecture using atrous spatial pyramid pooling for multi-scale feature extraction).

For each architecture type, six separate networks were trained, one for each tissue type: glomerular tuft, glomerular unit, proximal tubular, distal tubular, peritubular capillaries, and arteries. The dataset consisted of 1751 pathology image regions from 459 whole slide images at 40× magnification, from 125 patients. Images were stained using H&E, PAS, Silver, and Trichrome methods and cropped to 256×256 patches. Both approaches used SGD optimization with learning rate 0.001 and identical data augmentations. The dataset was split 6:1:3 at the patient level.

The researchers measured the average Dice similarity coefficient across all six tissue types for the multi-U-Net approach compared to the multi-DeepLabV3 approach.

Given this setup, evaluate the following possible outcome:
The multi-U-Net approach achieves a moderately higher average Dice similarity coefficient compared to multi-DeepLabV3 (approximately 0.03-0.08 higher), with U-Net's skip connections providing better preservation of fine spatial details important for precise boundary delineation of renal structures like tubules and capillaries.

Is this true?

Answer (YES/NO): NO